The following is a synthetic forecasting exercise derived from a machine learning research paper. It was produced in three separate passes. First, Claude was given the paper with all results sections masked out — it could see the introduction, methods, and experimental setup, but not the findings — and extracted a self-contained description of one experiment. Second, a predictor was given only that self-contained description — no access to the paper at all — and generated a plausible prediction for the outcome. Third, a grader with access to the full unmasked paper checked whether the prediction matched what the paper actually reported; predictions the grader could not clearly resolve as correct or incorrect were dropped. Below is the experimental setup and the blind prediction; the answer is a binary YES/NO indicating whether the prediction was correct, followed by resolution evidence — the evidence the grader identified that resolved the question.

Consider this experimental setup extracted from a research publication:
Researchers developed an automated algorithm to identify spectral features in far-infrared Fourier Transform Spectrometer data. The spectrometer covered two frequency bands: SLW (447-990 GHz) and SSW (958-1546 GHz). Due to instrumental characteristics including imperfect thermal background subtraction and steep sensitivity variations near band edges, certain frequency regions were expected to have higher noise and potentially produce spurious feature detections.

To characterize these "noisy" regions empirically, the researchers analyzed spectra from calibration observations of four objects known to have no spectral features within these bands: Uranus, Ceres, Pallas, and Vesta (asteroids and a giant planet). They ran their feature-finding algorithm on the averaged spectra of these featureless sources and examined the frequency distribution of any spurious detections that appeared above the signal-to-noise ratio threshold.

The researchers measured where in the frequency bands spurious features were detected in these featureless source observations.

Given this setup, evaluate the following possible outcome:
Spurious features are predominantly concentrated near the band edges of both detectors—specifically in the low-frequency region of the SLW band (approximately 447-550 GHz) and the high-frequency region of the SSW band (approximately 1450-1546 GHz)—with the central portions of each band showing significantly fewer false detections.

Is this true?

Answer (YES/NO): NO